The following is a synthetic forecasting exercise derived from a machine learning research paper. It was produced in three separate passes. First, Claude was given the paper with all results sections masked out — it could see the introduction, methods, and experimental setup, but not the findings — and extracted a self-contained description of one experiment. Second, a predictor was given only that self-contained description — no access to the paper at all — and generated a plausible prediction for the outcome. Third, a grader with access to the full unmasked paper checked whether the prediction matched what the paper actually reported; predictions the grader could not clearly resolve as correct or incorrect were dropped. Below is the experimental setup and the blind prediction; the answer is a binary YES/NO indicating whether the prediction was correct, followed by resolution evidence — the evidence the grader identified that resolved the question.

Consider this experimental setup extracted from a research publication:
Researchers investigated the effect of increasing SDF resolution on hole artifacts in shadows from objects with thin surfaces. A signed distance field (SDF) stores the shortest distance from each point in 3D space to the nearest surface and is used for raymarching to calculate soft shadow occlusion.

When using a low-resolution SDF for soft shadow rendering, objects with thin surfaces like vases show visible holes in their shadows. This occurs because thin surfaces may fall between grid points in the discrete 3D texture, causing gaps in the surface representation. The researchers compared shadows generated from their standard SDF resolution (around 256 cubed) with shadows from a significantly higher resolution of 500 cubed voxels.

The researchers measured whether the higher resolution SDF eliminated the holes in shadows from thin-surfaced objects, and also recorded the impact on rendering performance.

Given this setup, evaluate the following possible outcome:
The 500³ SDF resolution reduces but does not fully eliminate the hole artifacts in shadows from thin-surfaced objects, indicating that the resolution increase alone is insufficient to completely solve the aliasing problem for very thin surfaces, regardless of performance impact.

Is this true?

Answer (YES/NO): YES